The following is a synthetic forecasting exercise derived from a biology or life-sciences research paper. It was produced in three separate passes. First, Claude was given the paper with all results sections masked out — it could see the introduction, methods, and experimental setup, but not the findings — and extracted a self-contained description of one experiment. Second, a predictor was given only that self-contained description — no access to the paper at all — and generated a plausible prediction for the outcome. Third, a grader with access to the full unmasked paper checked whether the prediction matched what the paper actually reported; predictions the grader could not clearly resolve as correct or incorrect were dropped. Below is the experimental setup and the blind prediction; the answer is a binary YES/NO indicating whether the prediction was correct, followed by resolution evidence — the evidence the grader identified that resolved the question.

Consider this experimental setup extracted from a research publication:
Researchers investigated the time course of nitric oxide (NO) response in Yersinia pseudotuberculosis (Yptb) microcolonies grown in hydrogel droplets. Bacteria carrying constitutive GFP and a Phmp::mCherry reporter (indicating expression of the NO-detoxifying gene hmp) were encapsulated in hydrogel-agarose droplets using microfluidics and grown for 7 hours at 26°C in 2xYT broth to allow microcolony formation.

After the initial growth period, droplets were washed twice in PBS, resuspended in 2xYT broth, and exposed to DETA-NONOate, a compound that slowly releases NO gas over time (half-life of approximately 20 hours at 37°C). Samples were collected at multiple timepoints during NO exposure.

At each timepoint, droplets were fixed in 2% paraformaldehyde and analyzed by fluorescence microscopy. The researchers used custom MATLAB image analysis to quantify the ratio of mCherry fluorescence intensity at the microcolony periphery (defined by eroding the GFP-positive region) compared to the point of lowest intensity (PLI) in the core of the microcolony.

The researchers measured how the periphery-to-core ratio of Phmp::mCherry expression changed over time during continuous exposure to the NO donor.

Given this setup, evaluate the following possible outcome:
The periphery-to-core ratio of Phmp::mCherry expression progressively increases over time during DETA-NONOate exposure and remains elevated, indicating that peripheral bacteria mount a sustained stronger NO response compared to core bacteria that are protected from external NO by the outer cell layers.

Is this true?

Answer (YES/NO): NO